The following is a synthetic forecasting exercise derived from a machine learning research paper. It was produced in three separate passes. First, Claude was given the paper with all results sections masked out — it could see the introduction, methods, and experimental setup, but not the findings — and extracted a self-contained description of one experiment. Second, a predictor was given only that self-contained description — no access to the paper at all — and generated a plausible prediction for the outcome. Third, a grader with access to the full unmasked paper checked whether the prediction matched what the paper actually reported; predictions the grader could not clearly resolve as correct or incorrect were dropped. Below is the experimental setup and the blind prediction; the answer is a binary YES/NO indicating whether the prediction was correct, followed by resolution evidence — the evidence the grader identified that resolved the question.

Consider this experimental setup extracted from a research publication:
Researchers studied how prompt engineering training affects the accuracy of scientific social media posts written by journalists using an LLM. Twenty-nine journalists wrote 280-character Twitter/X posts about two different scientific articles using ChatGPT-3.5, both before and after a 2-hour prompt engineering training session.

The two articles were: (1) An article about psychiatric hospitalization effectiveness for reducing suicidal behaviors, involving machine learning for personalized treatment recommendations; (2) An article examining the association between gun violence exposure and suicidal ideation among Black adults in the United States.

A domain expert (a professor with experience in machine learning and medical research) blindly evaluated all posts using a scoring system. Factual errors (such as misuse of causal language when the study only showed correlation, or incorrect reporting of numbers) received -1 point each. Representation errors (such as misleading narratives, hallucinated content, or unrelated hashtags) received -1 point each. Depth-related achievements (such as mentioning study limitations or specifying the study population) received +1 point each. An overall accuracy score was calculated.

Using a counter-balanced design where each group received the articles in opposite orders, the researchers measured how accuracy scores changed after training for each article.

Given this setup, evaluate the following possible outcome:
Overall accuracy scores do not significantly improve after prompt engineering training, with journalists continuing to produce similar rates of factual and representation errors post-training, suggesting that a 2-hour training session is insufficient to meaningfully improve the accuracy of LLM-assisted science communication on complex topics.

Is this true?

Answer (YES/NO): NO